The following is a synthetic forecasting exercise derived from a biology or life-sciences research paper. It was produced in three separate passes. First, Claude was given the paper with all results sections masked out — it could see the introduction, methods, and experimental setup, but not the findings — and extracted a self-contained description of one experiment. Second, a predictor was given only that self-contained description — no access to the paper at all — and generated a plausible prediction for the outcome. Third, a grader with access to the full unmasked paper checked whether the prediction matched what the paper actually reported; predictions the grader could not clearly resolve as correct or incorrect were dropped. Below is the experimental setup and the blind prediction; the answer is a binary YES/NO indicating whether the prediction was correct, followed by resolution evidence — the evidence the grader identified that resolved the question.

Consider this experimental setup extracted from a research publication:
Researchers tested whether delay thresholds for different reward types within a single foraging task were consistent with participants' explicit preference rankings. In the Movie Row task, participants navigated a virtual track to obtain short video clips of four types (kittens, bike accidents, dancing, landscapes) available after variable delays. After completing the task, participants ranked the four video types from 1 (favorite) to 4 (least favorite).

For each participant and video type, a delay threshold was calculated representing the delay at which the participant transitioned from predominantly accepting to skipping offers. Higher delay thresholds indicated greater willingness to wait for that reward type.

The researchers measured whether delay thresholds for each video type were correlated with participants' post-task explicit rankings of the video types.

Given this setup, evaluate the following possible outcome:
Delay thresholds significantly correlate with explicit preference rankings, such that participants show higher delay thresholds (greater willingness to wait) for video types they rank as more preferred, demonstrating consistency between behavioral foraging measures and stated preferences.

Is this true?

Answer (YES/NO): YES